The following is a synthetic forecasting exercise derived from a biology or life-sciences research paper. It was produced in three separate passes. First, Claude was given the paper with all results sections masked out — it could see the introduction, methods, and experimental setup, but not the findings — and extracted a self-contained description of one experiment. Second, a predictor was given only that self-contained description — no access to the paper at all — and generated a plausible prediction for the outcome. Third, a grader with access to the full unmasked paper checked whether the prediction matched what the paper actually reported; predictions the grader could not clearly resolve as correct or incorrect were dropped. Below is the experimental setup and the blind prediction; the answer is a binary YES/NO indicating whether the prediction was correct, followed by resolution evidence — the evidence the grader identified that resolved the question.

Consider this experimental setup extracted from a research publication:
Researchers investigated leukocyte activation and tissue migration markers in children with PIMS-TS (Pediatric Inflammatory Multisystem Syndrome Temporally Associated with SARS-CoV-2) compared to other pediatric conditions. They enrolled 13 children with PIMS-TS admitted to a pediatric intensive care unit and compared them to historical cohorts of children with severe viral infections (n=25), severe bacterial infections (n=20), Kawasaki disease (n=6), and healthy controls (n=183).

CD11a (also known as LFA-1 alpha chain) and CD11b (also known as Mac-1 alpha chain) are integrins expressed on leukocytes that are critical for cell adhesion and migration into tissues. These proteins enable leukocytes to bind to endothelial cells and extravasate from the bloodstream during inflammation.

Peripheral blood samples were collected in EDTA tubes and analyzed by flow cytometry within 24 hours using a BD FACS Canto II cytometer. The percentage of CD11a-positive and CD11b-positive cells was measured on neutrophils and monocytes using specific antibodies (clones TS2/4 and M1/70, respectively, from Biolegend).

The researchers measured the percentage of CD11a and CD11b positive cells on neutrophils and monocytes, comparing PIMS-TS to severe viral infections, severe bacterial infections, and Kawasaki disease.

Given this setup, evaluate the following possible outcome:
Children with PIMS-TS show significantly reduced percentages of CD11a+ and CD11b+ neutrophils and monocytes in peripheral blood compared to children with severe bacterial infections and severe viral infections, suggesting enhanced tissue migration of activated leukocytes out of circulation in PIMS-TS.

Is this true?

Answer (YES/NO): NO